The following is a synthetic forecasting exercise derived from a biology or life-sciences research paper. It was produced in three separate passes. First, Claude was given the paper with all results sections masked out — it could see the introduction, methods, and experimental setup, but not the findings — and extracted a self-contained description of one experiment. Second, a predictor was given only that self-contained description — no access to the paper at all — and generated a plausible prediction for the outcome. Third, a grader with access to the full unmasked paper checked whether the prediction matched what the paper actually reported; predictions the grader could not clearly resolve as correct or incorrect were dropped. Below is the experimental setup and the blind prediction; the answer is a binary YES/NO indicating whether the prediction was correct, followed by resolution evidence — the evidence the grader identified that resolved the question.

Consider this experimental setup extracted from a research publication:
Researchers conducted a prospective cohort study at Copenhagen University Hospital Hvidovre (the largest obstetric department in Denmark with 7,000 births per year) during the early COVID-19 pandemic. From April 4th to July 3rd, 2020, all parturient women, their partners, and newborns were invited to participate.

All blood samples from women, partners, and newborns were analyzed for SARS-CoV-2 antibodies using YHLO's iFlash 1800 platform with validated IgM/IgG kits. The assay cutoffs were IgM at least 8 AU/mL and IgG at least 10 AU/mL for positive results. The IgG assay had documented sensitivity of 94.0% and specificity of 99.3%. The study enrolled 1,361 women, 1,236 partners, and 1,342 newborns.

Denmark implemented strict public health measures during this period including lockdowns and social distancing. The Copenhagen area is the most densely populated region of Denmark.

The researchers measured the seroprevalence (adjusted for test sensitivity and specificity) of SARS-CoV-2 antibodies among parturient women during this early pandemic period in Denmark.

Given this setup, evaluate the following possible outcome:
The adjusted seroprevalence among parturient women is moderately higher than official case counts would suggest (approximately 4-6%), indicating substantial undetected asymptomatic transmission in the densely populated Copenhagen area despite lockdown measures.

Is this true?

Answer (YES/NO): NO